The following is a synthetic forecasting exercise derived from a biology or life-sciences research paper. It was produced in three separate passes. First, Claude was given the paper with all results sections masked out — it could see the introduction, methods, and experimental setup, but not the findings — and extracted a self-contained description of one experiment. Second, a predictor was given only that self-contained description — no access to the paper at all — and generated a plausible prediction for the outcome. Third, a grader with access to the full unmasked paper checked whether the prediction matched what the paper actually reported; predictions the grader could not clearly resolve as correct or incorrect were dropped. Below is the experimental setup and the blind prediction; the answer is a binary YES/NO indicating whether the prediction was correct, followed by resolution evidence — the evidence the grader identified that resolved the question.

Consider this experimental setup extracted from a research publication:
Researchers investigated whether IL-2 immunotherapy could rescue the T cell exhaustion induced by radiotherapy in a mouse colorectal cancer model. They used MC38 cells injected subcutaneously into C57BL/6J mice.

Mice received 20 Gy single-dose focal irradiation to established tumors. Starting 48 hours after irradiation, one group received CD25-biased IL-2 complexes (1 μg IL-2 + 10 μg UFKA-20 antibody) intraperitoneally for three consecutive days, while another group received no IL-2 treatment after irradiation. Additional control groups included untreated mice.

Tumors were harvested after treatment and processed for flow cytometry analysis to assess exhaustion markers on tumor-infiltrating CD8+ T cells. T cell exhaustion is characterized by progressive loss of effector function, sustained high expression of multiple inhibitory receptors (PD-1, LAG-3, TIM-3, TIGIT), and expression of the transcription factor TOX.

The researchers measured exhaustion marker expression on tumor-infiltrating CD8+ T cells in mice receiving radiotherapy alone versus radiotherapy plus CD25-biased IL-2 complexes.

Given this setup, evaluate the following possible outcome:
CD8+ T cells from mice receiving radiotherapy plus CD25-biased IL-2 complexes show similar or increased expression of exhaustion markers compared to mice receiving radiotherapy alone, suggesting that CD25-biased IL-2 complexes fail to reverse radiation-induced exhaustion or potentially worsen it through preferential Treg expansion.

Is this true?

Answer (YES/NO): NO